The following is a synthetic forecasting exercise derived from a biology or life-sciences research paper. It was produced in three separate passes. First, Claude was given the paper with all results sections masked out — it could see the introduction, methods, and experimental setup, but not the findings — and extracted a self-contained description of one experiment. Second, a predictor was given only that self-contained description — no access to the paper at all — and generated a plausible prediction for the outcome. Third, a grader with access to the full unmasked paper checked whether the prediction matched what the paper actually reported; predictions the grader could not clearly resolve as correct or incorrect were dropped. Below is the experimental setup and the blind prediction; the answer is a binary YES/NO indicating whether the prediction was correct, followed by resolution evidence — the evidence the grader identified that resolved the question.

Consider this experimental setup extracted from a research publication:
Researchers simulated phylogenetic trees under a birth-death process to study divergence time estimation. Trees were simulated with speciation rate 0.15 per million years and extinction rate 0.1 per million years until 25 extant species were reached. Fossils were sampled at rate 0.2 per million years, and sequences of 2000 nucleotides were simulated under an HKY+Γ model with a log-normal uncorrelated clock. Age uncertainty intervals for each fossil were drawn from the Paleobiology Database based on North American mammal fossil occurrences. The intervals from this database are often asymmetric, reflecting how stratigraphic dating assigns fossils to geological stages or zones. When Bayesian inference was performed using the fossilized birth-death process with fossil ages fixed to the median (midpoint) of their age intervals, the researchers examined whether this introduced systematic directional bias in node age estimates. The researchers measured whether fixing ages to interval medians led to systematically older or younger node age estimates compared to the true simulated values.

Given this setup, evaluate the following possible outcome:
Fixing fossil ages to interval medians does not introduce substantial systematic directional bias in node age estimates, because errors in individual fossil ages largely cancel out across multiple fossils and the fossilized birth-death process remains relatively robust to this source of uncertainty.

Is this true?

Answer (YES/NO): NO